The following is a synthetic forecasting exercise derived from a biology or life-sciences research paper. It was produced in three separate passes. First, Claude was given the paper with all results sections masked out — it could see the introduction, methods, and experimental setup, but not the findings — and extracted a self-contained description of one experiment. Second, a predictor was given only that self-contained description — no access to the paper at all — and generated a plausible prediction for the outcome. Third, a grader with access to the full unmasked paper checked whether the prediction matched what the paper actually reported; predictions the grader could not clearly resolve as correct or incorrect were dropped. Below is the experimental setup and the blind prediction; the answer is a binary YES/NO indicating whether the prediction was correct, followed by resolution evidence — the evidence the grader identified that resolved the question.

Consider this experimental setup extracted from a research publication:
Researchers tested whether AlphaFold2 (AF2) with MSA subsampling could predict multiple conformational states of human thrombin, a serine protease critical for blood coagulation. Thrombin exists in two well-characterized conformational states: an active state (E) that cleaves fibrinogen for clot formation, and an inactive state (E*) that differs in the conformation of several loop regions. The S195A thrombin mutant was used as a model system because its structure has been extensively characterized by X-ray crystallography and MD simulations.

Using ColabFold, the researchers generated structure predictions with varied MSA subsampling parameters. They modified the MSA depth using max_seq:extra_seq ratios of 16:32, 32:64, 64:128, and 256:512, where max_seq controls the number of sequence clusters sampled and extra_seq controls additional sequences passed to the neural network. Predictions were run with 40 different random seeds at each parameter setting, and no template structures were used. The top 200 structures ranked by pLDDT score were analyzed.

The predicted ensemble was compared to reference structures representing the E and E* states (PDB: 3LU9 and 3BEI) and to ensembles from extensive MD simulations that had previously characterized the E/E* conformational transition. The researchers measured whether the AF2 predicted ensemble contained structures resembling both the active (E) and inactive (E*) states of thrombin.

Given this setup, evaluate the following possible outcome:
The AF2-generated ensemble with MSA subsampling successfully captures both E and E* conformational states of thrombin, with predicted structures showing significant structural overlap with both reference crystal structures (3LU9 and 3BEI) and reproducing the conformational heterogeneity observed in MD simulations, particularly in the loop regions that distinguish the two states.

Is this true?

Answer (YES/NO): NO